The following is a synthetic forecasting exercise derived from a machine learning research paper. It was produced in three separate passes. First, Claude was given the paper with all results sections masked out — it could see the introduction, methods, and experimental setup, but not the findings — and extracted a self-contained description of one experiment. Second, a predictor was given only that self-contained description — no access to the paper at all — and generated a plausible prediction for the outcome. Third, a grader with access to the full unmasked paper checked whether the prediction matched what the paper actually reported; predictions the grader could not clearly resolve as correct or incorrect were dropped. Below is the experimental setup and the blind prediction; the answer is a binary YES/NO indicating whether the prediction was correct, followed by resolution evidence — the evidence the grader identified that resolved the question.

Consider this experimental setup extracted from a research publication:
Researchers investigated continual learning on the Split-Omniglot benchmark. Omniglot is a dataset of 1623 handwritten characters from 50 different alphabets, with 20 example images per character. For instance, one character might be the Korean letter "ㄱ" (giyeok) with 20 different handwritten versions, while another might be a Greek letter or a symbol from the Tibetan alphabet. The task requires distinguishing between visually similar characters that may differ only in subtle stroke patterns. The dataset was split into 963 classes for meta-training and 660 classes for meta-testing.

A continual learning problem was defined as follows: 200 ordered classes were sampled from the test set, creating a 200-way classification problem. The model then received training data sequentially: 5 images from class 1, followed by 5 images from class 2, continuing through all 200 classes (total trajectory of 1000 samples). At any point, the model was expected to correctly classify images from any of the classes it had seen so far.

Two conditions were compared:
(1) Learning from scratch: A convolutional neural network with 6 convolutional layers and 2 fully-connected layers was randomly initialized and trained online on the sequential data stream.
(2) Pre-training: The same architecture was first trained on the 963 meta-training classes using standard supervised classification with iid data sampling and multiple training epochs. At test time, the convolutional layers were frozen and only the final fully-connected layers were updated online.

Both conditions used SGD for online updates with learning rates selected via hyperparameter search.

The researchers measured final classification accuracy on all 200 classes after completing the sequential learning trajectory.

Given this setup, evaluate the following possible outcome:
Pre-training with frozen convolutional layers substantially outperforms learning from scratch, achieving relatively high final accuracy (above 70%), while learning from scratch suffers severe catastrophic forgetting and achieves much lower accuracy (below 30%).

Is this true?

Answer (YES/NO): NO